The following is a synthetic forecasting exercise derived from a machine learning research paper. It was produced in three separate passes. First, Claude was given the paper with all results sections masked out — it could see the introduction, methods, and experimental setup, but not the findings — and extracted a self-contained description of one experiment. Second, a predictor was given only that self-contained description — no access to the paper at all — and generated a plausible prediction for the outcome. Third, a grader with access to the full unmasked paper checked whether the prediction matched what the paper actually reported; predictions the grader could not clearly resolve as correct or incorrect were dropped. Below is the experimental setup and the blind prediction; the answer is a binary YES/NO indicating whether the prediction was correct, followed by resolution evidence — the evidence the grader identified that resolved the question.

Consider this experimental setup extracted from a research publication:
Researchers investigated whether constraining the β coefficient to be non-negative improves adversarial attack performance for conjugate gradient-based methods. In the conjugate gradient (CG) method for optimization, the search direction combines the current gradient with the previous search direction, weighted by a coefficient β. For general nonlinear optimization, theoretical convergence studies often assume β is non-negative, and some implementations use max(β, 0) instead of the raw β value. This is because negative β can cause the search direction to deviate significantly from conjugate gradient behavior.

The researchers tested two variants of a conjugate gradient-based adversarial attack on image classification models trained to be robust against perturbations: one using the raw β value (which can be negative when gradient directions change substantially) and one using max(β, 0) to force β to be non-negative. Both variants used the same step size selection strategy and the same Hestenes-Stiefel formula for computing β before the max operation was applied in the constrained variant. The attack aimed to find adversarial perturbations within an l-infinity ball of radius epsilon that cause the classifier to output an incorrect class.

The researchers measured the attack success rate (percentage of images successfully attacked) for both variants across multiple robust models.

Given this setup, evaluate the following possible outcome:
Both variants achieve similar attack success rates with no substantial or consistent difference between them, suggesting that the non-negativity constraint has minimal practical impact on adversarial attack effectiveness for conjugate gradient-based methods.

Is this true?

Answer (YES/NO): NO